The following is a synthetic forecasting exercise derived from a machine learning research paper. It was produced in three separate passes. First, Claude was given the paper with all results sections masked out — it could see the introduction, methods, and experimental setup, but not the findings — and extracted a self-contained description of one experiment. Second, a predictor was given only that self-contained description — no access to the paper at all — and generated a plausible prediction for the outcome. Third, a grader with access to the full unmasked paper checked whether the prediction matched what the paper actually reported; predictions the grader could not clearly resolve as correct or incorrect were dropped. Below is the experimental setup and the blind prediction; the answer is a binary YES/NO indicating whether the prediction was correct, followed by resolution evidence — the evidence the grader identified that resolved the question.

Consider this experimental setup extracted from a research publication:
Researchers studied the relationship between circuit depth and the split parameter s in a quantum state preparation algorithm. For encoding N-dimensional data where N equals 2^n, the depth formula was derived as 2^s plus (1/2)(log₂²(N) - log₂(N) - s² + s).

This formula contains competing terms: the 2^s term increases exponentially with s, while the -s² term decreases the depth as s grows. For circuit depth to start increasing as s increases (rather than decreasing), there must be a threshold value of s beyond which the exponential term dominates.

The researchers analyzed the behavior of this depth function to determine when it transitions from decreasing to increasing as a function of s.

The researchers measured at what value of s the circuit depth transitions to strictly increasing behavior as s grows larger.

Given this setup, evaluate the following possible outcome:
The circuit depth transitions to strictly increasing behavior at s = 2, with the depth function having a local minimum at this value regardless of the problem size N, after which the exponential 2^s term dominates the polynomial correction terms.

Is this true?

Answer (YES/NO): NO